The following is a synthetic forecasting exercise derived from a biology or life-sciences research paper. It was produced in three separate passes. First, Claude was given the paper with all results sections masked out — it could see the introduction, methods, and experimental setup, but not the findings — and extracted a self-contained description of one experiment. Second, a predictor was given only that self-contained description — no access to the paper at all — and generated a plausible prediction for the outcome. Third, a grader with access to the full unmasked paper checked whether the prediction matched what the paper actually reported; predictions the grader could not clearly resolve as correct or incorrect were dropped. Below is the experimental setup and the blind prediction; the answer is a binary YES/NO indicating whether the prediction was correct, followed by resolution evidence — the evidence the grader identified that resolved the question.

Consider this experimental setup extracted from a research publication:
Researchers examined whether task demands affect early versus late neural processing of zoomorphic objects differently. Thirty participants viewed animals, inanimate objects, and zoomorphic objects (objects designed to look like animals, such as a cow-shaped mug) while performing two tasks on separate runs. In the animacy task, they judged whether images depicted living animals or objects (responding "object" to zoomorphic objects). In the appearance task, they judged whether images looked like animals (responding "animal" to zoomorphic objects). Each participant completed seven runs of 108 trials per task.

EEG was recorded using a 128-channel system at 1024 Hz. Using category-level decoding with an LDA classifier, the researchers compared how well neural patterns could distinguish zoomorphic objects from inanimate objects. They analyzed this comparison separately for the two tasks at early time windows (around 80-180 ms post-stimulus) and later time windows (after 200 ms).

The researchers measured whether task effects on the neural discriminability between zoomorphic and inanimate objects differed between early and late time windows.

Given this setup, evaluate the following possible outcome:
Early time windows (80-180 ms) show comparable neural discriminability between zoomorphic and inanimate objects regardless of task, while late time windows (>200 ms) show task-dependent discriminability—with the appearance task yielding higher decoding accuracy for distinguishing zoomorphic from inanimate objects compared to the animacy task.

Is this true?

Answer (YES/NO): NO